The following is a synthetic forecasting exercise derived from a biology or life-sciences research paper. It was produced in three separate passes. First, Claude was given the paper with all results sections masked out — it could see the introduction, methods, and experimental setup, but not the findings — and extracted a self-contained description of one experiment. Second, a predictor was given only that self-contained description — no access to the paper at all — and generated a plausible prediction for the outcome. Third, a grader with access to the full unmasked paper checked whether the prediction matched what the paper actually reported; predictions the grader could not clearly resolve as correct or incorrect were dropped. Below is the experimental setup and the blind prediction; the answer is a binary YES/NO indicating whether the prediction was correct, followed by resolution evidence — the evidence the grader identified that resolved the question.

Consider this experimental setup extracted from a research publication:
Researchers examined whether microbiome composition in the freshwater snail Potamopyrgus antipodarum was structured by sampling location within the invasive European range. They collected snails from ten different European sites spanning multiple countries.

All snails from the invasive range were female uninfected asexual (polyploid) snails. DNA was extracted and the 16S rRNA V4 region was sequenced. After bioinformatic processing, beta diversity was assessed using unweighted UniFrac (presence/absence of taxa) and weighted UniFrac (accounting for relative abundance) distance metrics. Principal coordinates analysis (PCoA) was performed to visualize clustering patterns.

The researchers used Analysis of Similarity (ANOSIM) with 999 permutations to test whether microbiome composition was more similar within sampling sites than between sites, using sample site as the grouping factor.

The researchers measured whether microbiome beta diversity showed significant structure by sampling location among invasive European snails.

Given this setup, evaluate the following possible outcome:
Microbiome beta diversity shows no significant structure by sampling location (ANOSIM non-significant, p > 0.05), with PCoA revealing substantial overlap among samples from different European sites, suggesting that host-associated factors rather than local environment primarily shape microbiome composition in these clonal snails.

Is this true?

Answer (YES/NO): YES